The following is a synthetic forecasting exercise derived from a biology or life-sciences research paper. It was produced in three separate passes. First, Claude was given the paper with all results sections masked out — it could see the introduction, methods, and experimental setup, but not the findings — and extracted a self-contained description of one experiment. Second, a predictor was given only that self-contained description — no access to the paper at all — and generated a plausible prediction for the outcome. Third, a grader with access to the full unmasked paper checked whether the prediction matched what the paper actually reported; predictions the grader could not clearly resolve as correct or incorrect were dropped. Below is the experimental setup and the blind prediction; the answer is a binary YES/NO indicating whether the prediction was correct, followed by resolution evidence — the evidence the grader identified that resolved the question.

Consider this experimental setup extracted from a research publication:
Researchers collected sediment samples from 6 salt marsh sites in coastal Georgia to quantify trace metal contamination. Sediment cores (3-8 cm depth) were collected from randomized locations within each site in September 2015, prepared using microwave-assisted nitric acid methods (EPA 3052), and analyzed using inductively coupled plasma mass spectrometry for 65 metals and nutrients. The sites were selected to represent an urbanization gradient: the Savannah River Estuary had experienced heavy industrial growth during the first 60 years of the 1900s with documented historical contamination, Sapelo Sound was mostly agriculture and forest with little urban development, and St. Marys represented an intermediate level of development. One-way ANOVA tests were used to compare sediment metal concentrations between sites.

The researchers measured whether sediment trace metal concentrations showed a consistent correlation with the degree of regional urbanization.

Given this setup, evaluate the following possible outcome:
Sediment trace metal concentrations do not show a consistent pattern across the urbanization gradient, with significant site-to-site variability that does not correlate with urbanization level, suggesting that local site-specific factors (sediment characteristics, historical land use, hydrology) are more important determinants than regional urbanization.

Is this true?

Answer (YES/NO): YES